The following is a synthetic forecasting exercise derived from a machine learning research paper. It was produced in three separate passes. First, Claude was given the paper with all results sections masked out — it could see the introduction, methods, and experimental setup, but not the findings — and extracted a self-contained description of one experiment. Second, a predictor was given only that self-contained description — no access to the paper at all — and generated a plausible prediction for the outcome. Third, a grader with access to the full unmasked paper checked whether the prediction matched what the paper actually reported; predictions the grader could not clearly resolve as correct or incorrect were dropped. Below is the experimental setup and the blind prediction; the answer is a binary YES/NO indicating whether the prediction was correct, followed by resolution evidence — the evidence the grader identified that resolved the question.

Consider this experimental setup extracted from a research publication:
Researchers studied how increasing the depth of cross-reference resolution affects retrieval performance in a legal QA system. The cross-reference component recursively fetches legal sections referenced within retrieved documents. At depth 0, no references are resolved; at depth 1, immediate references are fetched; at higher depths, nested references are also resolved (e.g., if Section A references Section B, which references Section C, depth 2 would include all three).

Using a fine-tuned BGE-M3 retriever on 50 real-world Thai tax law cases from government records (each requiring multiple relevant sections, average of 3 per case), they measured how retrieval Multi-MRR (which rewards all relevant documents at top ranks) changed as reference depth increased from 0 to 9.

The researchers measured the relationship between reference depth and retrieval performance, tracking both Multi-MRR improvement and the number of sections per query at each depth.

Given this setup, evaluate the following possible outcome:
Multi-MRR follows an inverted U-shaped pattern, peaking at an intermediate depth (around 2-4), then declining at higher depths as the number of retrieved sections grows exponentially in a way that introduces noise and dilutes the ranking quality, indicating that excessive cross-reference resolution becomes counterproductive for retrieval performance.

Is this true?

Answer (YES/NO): NO